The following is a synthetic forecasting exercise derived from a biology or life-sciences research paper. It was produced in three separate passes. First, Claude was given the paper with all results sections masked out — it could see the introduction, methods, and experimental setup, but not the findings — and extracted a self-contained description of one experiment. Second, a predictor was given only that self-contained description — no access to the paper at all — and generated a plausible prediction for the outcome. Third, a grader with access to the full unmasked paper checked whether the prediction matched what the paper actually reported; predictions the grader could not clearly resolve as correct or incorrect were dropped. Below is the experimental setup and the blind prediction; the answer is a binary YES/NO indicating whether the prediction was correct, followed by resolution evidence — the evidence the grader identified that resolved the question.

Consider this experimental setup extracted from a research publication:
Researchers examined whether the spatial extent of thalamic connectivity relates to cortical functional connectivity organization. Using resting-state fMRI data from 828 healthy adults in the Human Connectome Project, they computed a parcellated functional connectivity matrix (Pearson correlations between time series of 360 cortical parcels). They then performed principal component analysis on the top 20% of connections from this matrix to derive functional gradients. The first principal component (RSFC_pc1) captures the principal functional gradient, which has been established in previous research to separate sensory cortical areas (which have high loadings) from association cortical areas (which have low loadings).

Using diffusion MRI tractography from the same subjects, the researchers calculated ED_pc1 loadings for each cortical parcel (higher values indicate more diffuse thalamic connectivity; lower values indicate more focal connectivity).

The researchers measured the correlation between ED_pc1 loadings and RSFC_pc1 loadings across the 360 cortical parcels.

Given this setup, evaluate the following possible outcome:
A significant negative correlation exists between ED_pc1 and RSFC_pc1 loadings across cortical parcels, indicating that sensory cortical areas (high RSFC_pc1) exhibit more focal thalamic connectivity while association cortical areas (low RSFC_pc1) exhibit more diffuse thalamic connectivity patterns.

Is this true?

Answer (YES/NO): NO